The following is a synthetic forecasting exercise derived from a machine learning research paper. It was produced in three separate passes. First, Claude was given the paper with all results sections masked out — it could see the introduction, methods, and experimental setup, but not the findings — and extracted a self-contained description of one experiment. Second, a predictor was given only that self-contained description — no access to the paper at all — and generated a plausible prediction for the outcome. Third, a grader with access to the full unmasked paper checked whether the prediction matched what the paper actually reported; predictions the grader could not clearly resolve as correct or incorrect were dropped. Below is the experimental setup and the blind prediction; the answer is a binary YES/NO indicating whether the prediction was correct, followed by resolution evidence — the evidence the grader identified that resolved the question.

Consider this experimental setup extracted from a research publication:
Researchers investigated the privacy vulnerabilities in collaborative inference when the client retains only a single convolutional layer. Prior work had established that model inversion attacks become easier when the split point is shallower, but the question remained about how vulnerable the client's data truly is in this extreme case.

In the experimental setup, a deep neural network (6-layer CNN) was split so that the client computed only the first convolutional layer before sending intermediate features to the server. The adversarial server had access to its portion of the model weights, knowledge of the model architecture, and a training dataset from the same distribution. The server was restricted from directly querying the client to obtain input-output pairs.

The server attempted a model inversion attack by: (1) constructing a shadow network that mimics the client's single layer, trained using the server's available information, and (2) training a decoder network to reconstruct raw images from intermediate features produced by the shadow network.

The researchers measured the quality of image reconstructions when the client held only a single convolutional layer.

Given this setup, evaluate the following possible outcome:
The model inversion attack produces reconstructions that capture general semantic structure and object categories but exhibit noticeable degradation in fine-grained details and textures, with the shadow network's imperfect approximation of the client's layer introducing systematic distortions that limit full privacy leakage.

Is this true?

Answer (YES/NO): NO